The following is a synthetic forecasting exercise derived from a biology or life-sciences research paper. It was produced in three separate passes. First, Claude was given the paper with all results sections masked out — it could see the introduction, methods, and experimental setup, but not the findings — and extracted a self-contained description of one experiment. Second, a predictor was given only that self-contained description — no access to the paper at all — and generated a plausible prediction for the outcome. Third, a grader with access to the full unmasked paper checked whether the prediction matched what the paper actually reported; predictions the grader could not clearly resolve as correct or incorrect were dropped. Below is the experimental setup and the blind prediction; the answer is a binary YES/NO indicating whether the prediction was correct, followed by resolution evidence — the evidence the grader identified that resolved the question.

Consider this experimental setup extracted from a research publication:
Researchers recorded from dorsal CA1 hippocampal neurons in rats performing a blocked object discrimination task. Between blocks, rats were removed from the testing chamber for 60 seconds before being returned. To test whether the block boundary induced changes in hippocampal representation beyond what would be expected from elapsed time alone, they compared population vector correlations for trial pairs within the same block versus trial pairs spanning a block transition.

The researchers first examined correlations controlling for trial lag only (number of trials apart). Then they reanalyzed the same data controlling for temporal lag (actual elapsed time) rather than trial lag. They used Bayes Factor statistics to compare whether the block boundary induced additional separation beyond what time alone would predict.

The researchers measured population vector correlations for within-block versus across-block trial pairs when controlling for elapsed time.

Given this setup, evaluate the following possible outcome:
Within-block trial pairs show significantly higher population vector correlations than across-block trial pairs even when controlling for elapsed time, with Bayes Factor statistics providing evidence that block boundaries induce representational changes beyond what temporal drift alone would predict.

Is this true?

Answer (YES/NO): NO